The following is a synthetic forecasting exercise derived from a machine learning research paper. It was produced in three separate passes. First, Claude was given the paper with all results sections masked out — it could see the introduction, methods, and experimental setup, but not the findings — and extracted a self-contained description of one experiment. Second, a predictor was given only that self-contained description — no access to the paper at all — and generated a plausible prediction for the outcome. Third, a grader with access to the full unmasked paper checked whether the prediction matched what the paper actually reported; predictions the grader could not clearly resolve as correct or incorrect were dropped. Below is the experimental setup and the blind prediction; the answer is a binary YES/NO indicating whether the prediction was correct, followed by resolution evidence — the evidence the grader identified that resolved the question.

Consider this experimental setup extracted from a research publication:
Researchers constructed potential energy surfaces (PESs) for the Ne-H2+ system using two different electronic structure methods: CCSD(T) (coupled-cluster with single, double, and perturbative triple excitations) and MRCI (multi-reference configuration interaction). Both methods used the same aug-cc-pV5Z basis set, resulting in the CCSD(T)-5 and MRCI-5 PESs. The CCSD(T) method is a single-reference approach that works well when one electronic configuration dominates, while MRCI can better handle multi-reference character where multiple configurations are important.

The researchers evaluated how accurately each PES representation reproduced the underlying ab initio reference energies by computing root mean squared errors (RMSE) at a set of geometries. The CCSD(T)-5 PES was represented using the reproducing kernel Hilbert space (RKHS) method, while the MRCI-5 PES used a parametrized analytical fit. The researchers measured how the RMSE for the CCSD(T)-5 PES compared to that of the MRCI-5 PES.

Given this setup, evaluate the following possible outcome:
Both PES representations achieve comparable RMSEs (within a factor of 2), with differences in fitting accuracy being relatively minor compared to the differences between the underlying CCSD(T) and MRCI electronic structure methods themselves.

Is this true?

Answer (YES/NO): NO